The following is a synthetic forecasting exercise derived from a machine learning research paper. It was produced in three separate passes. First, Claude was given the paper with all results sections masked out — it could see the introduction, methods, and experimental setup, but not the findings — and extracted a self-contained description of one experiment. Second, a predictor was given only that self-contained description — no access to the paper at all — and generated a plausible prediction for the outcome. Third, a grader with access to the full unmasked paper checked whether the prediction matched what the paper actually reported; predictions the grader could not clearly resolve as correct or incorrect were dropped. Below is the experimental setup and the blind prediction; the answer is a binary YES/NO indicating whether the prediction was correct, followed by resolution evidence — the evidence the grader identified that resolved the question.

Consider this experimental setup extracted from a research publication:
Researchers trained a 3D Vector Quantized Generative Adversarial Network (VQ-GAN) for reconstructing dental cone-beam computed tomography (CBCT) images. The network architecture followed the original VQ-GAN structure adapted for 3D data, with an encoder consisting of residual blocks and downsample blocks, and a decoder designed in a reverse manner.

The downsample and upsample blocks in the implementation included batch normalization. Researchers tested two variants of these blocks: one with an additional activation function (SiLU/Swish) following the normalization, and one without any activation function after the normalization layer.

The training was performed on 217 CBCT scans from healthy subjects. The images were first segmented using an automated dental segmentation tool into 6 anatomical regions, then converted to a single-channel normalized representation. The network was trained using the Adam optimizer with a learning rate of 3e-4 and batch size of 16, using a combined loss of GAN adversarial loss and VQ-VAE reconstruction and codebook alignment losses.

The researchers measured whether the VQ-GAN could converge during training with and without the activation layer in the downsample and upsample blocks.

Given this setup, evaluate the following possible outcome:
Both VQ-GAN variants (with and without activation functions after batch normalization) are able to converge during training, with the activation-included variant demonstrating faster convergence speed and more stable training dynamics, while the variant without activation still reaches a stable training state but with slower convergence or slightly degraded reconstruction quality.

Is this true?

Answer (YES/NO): NO